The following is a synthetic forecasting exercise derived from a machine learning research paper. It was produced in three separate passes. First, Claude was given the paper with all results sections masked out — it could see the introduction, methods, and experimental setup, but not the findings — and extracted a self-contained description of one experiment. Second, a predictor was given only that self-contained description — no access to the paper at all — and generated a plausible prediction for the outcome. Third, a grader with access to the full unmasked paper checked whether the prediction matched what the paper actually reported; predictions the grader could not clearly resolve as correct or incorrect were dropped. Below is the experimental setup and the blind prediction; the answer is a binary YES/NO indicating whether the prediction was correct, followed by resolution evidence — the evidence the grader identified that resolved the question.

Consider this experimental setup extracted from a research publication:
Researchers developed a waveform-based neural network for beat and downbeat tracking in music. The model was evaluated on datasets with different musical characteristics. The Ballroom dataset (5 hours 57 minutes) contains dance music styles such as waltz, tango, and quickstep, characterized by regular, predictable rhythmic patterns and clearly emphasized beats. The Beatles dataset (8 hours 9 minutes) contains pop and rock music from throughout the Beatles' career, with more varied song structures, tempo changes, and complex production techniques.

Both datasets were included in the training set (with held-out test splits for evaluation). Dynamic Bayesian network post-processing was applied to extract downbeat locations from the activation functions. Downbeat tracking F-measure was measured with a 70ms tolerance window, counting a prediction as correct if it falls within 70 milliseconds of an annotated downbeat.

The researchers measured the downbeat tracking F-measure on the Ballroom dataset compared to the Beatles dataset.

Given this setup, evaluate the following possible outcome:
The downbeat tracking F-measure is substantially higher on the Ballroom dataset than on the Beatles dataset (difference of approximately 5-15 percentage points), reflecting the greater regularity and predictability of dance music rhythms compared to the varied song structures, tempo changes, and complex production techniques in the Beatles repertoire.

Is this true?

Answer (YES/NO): NO